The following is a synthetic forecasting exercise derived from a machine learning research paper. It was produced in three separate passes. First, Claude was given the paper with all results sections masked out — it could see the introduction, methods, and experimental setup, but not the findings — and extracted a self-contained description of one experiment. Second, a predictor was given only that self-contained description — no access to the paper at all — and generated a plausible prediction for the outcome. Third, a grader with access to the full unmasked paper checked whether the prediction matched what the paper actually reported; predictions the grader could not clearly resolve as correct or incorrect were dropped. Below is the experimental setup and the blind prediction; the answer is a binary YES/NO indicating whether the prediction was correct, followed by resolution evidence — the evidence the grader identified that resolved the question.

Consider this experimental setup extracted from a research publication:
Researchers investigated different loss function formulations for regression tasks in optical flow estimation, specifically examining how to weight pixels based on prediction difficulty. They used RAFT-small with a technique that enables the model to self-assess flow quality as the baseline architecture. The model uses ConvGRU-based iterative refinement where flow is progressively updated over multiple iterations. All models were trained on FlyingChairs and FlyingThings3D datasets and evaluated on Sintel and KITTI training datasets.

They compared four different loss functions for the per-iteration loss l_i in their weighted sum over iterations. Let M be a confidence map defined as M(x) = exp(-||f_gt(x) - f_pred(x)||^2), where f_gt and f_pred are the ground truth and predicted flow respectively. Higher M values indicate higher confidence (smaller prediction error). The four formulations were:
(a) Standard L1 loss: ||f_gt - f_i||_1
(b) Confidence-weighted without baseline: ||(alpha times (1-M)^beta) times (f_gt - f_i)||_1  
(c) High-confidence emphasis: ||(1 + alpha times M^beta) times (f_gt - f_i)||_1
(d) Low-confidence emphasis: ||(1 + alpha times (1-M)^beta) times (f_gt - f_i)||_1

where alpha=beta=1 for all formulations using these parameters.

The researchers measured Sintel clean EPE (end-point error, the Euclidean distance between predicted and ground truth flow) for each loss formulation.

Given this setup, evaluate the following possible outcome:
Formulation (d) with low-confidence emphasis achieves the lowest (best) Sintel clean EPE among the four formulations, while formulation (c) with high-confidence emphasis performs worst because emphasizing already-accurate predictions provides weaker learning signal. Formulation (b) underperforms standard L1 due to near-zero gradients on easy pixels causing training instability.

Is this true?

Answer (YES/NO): YES